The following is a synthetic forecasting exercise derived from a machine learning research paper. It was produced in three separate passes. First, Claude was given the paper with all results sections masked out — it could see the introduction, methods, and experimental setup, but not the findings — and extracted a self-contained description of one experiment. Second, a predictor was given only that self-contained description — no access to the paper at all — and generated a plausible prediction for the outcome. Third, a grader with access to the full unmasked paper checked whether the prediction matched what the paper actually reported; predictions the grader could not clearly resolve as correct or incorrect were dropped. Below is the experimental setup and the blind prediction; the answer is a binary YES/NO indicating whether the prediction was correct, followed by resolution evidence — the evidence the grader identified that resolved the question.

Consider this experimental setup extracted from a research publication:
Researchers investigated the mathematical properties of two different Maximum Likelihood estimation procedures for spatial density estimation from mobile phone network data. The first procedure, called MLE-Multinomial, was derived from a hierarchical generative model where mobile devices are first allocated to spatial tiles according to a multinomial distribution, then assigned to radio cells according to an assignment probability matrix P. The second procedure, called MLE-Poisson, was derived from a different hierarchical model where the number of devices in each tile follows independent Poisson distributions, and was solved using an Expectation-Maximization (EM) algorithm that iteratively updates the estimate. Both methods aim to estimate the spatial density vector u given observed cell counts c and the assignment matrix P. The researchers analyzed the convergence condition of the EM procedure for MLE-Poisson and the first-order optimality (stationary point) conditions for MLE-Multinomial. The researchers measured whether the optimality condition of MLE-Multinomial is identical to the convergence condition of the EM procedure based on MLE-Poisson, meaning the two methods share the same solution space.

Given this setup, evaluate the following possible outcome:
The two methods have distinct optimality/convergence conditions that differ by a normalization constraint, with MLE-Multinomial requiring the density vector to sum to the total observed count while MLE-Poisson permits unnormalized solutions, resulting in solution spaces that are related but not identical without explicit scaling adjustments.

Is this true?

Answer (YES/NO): NO